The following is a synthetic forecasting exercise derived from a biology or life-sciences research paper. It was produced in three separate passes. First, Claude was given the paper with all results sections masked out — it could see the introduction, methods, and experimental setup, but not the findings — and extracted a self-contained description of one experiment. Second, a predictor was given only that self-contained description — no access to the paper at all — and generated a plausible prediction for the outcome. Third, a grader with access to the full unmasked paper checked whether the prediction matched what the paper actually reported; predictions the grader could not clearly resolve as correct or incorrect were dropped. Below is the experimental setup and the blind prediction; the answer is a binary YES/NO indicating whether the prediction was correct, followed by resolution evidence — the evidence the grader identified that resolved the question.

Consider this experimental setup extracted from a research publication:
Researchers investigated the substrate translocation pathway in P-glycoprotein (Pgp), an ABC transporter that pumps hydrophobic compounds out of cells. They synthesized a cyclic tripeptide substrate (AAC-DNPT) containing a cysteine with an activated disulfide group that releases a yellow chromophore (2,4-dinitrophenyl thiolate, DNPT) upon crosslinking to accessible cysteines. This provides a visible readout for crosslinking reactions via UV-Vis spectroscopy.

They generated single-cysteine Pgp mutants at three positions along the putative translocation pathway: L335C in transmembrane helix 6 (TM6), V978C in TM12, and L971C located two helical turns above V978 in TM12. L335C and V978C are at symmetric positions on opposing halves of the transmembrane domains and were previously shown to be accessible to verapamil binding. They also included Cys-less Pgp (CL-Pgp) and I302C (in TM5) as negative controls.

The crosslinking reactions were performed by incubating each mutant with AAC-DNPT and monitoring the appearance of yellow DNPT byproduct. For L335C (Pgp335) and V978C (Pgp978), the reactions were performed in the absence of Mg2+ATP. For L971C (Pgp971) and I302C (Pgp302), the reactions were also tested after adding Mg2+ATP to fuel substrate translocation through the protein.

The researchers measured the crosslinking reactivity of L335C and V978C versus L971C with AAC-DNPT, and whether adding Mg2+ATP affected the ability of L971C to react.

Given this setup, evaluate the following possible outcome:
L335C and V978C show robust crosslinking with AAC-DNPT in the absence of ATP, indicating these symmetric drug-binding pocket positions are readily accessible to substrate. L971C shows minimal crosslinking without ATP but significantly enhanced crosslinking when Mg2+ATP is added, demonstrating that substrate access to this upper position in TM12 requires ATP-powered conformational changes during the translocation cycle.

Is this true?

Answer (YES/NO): YES